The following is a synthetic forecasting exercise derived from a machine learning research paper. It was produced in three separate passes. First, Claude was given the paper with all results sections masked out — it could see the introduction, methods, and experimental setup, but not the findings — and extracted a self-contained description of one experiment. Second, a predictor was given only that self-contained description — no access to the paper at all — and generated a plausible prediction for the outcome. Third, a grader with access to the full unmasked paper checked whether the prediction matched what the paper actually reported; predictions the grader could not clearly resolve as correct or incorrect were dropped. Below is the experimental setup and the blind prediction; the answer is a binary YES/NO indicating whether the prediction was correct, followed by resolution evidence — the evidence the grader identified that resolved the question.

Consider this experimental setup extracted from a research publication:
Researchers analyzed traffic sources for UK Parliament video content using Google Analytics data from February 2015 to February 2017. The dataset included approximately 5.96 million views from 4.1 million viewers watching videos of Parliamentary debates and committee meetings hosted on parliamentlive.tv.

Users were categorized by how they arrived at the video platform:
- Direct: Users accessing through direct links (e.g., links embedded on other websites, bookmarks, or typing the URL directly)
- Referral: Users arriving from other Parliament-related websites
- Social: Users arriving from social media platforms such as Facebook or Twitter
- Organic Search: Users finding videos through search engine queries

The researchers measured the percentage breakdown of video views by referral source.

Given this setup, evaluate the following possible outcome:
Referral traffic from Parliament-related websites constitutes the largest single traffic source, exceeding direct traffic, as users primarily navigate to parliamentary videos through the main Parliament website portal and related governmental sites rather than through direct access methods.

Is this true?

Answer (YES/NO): NO